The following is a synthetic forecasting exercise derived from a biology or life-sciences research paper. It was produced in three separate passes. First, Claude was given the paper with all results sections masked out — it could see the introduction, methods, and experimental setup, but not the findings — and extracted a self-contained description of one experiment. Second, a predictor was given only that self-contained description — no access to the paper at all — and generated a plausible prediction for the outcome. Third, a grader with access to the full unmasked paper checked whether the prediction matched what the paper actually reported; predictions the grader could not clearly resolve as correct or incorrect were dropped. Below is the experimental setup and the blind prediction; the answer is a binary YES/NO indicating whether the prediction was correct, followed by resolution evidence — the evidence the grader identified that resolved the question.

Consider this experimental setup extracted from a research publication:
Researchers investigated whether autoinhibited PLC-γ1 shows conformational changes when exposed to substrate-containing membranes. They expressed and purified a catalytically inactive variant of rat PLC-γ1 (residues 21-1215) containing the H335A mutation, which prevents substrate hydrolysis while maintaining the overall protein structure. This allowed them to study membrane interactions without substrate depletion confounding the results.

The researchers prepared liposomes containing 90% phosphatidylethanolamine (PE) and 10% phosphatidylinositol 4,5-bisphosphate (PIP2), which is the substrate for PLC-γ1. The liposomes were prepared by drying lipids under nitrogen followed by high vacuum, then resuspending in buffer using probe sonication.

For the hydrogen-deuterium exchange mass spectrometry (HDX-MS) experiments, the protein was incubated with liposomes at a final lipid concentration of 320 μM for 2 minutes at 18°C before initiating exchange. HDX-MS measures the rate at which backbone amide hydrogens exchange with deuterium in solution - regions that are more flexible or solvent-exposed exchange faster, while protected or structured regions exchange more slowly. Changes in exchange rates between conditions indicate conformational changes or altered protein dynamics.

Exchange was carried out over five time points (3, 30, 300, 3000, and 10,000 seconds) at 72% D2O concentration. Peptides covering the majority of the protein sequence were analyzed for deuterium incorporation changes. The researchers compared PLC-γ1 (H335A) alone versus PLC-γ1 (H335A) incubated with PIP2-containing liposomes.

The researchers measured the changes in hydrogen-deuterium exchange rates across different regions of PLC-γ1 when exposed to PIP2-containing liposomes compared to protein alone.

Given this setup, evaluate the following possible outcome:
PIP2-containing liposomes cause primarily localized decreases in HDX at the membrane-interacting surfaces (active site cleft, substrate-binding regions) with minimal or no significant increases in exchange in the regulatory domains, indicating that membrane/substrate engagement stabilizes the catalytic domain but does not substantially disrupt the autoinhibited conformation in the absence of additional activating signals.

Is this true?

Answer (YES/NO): NO